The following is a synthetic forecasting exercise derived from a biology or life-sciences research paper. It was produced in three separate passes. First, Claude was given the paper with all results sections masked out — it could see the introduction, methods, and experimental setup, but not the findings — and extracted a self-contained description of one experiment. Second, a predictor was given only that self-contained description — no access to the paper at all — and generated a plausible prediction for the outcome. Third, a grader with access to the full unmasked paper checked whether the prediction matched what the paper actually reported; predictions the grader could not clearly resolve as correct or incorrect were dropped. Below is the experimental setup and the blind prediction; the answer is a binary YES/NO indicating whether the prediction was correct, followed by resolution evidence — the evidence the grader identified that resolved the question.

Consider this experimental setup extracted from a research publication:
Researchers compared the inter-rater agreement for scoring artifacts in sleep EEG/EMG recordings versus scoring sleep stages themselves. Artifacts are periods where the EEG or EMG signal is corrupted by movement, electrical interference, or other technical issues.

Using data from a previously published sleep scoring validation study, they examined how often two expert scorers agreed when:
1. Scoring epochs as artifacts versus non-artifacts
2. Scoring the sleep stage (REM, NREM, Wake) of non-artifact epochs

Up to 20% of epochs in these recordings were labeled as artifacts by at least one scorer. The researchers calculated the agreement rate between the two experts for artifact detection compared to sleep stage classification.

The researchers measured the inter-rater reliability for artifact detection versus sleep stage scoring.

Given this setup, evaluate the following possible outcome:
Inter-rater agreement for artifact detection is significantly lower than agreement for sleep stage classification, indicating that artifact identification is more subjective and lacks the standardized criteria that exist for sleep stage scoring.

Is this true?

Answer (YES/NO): YES